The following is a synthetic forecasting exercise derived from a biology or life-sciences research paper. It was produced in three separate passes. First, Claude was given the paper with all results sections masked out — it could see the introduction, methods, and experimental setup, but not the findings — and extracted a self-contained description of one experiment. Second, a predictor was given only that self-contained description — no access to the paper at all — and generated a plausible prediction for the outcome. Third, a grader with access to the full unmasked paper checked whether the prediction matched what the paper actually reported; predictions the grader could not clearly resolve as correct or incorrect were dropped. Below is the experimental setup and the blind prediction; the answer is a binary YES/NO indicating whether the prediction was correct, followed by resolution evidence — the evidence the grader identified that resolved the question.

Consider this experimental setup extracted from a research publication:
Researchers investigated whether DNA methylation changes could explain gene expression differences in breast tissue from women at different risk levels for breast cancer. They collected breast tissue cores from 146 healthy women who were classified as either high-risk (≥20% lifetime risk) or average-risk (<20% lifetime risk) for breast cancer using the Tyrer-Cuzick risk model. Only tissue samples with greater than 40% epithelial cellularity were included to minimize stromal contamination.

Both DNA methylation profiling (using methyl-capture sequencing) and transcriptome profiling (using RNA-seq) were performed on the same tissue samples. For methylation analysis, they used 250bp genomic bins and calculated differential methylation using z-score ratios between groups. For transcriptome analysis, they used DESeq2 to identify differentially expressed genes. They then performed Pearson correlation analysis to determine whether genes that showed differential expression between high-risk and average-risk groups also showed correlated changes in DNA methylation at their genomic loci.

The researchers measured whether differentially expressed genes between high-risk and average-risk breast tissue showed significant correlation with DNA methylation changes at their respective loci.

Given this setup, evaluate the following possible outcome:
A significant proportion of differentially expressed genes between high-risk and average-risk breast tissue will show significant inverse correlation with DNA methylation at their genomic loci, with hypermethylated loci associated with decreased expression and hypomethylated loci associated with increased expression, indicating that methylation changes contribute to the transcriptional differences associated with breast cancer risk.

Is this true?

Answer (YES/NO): NO